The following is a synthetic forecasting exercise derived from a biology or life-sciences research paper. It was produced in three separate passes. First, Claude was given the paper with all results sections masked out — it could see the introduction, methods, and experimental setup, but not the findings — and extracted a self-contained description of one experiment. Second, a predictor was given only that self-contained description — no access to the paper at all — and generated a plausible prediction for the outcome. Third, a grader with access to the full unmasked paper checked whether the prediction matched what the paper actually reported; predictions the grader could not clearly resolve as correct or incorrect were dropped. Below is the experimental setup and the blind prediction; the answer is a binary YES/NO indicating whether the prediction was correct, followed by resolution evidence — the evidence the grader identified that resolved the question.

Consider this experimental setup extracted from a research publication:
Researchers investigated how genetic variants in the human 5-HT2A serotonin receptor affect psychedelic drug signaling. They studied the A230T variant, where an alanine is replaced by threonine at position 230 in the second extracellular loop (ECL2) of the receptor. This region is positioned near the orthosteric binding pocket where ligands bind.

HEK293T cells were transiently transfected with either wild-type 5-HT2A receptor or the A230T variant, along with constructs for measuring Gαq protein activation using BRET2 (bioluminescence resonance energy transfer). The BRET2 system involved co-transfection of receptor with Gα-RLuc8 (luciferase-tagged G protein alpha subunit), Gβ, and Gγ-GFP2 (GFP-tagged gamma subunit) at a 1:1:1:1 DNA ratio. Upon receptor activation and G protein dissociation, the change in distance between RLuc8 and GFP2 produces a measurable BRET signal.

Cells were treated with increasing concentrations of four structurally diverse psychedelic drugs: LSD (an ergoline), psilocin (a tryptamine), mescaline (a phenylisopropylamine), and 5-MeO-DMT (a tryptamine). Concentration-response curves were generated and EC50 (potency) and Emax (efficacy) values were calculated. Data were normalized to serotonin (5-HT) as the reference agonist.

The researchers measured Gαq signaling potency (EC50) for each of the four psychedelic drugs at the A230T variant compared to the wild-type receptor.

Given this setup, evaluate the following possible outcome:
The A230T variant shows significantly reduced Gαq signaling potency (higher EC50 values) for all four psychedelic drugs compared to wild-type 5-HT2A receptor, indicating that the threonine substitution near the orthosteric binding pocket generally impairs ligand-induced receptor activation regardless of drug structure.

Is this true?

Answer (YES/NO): NO